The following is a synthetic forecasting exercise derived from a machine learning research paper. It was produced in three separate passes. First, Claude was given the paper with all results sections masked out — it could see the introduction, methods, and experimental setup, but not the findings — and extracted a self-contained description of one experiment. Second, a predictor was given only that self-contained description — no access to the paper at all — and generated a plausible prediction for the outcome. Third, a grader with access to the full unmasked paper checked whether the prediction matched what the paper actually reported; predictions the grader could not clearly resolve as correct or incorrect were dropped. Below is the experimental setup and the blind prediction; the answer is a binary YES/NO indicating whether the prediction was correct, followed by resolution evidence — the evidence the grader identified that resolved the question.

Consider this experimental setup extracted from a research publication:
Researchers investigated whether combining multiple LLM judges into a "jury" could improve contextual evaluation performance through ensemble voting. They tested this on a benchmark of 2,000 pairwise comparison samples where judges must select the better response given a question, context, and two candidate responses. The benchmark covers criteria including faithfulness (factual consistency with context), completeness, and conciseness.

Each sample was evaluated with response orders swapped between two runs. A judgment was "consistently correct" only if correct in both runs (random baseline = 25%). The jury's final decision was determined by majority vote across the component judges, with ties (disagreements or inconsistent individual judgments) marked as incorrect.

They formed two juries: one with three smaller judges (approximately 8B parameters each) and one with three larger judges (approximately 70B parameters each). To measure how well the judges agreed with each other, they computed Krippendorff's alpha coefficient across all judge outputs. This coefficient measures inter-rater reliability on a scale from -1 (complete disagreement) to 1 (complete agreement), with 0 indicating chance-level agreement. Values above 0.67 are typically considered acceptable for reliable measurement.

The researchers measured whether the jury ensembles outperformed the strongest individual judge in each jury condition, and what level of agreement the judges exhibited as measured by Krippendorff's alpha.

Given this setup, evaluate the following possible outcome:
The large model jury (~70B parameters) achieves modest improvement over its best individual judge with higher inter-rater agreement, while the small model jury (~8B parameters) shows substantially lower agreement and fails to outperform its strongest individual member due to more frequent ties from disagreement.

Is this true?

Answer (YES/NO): NO